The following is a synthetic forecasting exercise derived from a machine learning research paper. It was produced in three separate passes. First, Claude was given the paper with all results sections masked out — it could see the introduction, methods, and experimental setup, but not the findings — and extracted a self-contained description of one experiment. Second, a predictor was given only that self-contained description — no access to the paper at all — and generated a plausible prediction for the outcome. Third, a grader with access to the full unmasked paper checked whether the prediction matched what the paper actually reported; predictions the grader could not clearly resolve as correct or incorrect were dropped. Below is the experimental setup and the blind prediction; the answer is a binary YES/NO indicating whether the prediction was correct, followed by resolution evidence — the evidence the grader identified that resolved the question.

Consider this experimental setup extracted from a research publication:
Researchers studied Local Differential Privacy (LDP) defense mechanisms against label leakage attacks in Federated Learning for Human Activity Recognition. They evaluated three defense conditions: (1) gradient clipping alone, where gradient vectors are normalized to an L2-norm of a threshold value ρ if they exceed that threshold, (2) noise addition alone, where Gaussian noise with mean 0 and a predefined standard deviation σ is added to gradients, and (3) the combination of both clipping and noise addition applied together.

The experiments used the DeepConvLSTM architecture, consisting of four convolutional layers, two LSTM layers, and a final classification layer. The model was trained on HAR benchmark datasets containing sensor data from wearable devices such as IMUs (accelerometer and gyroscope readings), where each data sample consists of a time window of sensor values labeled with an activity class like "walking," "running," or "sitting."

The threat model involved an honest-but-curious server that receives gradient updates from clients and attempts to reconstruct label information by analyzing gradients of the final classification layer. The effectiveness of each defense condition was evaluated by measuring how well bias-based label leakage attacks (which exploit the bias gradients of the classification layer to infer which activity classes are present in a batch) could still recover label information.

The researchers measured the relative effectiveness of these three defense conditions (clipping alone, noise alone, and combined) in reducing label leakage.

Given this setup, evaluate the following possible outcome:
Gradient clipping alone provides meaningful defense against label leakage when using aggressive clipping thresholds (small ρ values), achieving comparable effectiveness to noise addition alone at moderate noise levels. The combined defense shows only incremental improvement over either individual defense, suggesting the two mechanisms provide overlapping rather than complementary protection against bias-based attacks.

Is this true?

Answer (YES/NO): NO